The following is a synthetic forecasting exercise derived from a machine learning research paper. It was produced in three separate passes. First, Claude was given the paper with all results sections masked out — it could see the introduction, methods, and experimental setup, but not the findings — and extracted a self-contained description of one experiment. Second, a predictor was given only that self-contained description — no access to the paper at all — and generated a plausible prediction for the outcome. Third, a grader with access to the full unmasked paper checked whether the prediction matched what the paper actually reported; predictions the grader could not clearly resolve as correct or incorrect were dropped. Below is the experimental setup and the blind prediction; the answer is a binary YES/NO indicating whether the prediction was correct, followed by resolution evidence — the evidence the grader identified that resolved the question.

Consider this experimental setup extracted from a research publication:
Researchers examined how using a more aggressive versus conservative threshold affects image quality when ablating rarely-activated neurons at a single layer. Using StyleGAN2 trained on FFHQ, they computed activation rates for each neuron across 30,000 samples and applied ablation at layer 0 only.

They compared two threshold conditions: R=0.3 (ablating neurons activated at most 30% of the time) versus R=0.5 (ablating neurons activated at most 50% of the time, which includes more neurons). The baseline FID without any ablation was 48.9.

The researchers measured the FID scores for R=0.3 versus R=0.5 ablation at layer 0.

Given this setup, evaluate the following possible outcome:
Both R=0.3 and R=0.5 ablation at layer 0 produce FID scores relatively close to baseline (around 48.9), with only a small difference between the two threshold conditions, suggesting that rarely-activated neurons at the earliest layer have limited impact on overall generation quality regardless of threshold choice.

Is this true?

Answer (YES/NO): NO